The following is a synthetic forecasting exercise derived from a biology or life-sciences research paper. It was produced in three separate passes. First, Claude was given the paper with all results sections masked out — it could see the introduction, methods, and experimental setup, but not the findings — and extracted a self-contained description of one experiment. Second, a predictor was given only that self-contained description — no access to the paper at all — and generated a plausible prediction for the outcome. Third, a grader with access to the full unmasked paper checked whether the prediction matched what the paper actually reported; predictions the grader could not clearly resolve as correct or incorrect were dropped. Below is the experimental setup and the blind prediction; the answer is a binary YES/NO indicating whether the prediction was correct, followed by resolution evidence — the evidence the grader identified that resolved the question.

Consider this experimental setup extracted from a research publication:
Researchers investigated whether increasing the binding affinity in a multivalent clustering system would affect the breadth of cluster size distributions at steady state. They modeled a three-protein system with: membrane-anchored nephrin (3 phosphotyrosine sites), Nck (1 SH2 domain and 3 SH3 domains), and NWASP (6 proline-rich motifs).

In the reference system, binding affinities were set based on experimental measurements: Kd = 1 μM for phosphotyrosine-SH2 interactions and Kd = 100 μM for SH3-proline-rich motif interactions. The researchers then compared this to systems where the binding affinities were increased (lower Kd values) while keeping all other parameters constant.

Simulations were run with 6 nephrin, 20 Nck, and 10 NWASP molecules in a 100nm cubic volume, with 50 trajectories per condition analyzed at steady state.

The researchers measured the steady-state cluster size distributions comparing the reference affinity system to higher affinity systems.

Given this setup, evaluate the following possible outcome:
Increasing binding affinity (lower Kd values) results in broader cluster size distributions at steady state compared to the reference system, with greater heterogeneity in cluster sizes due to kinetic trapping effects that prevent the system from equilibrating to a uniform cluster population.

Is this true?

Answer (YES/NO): NO